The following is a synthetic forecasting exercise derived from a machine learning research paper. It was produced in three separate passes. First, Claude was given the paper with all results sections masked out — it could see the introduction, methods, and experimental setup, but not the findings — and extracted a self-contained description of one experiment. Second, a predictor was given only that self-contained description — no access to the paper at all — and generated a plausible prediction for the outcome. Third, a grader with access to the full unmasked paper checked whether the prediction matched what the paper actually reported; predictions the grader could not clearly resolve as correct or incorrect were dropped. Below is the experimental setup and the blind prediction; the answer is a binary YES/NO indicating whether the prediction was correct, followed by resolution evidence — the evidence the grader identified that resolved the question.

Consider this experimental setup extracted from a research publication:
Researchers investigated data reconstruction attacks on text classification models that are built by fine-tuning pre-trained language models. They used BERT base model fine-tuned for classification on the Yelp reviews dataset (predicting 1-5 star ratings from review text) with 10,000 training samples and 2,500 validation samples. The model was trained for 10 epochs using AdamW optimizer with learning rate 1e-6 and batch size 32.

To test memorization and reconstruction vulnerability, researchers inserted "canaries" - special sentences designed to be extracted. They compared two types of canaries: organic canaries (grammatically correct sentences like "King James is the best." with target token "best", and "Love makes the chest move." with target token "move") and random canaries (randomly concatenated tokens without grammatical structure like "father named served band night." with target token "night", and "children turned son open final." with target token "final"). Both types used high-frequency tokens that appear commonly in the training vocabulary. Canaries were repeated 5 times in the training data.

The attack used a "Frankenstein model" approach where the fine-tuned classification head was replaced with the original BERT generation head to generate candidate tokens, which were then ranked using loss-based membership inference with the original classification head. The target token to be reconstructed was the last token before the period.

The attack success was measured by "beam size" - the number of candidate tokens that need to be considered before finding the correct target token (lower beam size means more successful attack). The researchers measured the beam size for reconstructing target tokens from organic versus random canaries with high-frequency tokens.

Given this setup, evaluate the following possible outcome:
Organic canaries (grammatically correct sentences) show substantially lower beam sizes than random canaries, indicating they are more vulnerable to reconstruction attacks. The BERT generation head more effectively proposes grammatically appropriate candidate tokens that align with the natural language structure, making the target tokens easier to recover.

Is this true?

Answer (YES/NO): YES